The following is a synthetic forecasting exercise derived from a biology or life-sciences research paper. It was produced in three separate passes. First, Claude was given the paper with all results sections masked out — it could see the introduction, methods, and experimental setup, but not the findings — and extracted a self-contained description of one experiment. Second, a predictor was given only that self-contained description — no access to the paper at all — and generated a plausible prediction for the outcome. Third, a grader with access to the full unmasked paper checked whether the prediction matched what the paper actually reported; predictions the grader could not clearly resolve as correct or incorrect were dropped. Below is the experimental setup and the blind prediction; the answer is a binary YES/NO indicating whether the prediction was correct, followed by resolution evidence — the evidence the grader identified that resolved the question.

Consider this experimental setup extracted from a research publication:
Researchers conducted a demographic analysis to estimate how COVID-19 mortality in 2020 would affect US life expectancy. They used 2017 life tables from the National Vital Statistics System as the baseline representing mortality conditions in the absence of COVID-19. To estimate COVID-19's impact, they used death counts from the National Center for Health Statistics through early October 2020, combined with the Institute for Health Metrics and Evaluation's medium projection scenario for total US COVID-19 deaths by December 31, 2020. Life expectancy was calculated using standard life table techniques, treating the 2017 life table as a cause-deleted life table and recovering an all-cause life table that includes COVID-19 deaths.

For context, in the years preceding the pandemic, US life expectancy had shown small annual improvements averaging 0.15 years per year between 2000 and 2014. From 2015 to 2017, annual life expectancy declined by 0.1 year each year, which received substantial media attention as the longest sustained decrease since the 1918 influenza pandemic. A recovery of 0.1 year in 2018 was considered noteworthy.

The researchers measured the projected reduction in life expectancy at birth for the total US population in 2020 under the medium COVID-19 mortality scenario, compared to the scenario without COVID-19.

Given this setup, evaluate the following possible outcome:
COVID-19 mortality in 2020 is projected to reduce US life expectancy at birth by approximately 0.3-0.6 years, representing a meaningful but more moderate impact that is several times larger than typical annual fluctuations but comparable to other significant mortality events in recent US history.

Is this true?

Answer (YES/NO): NO